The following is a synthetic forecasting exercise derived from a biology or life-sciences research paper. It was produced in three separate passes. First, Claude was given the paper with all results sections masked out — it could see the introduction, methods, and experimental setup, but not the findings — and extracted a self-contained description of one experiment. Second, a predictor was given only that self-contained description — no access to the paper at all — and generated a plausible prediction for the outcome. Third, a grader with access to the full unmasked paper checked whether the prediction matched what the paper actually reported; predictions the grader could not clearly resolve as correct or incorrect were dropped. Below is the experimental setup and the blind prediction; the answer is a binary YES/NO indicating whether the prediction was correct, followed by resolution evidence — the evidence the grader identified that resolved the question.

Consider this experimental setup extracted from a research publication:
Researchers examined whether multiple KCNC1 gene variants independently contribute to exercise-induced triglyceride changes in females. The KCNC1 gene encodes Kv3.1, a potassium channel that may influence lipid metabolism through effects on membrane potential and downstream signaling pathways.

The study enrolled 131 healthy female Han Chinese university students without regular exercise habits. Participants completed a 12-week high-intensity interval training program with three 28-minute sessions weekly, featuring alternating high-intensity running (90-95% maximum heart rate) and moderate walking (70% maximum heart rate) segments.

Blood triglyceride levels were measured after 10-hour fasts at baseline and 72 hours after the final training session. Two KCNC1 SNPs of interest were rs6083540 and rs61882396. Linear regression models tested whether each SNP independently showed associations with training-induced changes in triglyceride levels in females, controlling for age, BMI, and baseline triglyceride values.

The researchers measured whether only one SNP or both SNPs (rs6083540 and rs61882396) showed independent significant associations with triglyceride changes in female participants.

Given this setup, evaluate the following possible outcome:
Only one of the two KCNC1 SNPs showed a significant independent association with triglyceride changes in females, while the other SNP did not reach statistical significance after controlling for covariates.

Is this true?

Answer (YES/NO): NO